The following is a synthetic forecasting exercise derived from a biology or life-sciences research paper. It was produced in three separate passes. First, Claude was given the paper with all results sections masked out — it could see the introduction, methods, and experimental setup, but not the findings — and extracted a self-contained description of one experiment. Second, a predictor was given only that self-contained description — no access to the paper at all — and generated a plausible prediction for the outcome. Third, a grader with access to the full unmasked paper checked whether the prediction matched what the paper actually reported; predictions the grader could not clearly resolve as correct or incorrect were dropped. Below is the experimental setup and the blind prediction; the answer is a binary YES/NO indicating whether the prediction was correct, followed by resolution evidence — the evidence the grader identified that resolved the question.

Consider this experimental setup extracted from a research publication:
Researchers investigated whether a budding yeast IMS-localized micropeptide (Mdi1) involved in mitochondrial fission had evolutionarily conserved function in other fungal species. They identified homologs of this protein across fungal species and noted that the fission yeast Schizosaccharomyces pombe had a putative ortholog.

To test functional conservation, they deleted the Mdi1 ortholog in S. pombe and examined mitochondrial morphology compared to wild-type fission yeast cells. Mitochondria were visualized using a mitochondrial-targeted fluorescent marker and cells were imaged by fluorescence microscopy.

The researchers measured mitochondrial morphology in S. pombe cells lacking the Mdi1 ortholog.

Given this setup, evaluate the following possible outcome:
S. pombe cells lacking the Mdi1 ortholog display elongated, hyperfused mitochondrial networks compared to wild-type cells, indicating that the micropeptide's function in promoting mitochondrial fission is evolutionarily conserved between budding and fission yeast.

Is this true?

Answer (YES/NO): YES